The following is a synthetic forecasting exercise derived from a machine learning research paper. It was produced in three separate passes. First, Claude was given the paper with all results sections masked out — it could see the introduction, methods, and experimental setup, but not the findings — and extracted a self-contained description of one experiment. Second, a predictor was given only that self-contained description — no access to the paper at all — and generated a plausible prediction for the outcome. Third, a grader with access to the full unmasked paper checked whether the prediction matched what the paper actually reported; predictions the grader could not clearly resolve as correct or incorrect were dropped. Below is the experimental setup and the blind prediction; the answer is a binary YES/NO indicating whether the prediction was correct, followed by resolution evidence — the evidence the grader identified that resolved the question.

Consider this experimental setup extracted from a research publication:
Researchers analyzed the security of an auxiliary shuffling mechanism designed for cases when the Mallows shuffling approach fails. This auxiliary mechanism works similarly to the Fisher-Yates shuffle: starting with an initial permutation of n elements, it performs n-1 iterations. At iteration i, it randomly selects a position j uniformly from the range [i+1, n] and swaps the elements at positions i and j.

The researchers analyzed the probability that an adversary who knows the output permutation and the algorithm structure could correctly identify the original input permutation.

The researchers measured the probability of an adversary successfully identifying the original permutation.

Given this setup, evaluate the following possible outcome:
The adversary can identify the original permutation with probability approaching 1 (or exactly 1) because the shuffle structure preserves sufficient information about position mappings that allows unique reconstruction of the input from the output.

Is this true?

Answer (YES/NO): NO